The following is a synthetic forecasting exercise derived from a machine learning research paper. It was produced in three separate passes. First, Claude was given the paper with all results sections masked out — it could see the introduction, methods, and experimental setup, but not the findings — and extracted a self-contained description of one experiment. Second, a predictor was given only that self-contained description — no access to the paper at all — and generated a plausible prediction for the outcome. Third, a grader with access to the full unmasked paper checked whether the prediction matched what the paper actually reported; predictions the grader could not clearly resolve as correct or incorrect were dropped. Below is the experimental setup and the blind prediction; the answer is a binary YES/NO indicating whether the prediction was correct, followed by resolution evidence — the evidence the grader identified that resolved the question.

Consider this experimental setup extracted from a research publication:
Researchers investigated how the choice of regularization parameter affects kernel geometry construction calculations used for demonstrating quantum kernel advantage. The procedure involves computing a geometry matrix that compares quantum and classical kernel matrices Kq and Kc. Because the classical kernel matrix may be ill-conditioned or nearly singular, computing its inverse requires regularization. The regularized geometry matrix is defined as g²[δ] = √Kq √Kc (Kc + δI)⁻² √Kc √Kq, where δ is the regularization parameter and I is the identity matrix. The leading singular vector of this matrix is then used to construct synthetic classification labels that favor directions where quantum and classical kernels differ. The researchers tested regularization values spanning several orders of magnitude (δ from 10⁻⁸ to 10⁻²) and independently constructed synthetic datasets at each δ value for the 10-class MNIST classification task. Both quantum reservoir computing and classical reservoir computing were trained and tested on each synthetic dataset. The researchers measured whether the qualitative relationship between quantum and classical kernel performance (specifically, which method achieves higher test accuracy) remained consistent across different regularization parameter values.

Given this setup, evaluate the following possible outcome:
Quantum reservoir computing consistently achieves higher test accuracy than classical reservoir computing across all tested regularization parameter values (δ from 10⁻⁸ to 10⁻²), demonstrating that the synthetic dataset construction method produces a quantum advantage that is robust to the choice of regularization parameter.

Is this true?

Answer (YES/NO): YES